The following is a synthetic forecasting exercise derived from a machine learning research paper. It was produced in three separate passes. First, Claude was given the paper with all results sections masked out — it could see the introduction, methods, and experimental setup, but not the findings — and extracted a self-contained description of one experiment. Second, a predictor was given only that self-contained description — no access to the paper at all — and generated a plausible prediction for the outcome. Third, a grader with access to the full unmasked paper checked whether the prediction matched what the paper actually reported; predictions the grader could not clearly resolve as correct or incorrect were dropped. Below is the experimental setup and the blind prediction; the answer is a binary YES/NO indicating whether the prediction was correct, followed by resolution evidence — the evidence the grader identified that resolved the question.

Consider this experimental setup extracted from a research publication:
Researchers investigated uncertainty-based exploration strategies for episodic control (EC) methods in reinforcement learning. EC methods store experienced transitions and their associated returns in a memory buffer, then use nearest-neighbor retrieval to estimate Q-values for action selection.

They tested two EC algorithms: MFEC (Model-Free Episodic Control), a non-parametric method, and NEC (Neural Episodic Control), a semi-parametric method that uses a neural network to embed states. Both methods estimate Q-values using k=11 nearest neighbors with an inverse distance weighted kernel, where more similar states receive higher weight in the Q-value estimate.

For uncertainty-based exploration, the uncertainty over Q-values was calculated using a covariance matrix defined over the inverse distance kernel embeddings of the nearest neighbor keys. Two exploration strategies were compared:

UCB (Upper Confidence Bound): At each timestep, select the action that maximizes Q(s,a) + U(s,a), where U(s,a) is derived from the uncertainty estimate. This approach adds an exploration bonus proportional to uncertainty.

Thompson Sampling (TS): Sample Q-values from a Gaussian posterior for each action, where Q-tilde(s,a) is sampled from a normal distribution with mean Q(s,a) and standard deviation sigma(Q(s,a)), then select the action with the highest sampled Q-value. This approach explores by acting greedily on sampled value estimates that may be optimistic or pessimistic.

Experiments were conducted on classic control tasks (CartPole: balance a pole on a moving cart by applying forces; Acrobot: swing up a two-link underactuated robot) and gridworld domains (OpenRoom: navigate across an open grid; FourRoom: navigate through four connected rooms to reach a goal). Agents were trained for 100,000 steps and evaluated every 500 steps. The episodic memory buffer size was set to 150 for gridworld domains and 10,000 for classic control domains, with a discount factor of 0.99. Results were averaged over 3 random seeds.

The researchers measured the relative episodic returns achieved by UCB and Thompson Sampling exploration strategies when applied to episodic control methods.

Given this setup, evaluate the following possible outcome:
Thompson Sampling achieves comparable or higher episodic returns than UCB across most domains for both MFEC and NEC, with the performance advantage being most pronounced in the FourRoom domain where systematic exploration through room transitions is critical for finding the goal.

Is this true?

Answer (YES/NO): NO